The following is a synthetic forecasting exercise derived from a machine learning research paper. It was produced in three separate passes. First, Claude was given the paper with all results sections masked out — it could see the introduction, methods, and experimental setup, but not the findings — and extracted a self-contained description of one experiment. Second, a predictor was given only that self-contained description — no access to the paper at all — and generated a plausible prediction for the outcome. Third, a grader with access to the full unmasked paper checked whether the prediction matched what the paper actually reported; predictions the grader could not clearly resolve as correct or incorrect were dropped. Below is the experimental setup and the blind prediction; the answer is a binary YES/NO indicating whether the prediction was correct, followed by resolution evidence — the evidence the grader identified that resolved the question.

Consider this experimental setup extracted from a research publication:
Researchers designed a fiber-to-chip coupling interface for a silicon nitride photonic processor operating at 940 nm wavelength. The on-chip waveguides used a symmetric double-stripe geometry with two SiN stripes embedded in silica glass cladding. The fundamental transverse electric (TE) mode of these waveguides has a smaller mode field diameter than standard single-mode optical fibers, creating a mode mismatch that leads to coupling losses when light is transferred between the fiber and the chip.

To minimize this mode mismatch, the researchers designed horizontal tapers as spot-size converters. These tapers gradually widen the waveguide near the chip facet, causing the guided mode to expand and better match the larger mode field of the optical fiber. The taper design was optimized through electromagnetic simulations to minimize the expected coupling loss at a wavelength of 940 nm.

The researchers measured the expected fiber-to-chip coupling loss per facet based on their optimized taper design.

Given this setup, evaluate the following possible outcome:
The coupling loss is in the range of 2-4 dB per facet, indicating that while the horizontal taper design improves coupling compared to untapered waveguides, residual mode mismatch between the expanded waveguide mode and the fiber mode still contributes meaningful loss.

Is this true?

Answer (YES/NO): NO